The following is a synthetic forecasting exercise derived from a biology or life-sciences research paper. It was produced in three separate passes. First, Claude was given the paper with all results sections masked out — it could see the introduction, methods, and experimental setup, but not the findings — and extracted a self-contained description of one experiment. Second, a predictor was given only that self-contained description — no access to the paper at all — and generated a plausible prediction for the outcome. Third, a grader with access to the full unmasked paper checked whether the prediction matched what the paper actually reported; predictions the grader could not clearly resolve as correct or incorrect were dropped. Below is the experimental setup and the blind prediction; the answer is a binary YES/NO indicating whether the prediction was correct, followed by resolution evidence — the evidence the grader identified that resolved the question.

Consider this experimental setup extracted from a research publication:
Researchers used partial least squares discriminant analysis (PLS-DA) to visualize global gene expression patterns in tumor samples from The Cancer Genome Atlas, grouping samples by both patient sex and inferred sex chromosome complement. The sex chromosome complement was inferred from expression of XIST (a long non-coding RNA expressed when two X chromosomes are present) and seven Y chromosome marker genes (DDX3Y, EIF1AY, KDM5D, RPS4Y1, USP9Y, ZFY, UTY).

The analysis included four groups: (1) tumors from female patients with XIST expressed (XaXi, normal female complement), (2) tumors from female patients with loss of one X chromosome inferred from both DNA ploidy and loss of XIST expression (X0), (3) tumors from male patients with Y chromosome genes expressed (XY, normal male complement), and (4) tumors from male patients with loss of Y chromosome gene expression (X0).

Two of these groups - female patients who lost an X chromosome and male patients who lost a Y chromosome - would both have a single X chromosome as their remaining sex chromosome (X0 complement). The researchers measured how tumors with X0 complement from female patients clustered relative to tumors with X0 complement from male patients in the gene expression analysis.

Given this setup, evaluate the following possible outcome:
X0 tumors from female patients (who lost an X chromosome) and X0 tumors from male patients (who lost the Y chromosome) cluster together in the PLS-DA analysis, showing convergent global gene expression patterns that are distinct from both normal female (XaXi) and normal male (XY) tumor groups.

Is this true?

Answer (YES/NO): YES